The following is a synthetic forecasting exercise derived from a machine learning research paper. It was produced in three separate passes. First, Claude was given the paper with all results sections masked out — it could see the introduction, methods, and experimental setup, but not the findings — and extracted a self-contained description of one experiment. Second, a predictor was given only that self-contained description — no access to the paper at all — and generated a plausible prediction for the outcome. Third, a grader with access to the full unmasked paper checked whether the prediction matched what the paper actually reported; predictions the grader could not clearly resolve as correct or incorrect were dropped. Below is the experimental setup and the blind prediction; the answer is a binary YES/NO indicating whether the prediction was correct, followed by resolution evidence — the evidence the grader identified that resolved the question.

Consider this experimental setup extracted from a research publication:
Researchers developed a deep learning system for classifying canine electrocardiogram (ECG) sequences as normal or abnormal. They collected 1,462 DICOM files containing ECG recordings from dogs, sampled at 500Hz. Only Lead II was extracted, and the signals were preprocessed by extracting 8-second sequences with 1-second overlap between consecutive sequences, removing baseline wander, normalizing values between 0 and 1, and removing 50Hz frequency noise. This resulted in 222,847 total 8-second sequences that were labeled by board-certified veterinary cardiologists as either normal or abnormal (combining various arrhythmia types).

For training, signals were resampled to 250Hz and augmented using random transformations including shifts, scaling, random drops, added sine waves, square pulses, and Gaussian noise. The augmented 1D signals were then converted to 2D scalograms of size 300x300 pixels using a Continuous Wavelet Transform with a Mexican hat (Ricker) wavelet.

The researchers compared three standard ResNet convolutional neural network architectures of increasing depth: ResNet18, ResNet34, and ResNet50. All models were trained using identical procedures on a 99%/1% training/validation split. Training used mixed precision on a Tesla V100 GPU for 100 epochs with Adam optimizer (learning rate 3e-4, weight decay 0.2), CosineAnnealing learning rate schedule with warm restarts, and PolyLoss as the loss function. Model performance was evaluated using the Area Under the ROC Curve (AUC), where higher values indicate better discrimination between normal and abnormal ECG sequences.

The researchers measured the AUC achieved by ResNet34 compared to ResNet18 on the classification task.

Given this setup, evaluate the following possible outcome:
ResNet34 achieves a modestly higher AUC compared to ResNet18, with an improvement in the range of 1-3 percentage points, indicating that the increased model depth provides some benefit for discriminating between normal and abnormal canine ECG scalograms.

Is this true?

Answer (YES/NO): YES